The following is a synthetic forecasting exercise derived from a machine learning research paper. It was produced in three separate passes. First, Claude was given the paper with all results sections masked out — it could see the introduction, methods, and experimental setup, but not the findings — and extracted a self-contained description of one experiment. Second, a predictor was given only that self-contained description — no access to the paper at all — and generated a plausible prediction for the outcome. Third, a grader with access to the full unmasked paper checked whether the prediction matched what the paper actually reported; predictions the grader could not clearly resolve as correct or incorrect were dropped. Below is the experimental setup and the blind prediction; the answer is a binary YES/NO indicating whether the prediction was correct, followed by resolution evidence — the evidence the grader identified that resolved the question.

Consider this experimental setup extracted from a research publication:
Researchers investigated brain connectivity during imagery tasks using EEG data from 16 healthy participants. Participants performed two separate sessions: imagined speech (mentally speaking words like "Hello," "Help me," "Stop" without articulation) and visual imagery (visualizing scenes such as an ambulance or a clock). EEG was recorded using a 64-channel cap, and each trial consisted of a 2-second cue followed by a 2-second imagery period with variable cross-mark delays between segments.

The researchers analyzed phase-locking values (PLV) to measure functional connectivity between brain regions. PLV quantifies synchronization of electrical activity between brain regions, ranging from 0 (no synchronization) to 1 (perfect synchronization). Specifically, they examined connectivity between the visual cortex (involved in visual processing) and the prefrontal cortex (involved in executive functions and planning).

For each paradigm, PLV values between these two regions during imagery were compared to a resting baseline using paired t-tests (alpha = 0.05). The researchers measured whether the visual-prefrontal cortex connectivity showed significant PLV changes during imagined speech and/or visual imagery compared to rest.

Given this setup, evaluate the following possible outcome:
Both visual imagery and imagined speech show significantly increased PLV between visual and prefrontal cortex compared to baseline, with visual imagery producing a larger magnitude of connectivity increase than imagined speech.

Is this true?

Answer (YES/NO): NO